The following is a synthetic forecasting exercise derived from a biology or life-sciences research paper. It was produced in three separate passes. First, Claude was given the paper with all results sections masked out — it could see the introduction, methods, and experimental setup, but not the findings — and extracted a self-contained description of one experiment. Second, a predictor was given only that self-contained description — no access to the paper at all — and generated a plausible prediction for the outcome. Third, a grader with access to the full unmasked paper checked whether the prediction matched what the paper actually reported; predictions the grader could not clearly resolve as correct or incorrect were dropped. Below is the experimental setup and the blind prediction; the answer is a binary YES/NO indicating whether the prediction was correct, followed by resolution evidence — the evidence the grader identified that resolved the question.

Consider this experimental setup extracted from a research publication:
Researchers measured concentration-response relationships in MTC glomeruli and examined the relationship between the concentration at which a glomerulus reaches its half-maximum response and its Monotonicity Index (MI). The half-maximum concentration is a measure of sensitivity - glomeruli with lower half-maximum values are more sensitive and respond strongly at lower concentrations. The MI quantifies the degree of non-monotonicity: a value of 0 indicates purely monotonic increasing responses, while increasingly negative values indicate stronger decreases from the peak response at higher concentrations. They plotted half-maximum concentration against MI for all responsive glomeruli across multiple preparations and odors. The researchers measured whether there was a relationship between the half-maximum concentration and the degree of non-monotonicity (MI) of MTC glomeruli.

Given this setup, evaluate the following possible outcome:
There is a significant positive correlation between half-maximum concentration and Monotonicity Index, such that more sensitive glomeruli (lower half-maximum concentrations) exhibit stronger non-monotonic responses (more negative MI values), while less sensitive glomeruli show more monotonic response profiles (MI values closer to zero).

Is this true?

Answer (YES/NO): YES